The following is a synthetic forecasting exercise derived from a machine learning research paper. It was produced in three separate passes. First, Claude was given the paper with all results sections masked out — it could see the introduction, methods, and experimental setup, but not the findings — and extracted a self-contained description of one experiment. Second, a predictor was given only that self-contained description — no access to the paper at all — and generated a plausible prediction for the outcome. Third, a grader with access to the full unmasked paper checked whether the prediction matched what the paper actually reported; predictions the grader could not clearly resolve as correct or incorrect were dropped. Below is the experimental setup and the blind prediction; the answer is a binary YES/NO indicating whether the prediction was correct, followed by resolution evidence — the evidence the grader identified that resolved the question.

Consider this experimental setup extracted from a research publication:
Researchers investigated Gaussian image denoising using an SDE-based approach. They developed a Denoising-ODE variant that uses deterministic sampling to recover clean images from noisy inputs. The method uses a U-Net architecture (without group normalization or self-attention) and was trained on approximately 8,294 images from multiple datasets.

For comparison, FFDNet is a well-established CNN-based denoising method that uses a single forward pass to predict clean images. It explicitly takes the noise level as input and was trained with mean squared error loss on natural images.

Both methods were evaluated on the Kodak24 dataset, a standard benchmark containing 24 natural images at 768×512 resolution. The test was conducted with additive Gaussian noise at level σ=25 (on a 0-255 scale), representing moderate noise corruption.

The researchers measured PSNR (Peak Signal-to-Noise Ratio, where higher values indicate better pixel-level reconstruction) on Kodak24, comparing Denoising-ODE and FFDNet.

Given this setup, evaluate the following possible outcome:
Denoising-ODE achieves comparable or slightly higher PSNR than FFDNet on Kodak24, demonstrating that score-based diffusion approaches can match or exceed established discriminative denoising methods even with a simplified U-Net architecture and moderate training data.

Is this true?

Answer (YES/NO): YES